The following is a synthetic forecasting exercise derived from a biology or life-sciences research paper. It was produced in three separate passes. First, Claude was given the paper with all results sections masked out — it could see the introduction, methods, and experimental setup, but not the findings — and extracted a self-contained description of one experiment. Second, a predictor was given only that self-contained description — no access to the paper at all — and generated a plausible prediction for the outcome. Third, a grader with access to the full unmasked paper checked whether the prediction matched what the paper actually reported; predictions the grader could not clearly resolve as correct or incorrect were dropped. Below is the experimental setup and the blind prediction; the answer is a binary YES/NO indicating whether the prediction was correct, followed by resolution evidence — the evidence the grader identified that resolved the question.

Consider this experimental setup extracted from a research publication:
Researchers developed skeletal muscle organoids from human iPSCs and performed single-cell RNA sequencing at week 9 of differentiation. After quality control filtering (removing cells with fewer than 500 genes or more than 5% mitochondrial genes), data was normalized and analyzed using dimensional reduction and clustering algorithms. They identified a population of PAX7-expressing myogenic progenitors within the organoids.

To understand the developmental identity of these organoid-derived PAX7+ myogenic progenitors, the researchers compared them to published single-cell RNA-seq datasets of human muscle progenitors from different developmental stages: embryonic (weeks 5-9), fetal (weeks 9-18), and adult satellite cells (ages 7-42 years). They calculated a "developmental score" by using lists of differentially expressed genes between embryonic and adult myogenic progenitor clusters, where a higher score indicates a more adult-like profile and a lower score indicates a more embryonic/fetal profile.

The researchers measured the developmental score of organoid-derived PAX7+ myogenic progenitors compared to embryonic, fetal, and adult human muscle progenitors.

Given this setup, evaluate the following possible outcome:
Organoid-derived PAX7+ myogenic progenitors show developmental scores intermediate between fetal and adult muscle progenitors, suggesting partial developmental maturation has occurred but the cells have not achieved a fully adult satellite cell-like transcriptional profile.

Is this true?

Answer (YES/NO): YES